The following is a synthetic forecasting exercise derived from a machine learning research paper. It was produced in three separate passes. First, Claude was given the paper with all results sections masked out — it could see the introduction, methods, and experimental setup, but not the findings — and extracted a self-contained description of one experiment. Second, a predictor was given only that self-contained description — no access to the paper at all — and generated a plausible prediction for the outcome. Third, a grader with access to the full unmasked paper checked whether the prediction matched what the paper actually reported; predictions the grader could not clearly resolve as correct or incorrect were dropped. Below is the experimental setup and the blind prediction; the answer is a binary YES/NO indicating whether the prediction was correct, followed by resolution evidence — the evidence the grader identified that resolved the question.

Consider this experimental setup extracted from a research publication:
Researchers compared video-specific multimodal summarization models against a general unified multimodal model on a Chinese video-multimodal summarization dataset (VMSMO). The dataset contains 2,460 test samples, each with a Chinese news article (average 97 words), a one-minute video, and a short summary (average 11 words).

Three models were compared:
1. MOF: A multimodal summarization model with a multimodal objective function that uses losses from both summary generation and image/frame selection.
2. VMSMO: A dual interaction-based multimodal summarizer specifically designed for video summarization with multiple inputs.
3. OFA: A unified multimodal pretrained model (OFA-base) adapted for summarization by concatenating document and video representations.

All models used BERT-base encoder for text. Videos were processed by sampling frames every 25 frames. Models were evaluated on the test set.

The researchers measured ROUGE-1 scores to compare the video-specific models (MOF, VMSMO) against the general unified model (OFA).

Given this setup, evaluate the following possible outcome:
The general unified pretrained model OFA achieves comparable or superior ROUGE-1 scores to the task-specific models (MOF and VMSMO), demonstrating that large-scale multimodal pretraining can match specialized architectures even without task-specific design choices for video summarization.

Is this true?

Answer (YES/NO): NO